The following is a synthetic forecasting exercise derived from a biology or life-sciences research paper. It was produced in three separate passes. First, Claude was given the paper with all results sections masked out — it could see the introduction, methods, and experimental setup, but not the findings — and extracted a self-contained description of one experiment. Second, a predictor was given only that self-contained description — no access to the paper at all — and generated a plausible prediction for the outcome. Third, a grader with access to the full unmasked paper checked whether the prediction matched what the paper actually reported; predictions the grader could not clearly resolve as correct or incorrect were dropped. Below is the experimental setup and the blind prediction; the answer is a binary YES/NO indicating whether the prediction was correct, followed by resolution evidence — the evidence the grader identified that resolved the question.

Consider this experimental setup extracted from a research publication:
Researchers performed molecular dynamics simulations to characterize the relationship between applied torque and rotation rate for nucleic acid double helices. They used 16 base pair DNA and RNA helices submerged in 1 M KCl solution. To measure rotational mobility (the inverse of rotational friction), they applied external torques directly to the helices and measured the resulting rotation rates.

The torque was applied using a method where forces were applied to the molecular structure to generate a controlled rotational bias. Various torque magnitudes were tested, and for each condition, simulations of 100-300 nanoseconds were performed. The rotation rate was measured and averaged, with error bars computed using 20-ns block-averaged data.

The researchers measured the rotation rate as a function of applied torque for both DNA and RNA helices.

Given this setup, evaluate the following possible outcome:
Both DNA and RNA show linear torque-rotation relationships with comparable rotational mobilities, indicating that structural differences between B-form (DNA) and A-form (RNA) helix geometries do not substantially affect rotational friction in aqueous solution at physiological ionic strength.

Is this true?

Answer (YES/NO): NO